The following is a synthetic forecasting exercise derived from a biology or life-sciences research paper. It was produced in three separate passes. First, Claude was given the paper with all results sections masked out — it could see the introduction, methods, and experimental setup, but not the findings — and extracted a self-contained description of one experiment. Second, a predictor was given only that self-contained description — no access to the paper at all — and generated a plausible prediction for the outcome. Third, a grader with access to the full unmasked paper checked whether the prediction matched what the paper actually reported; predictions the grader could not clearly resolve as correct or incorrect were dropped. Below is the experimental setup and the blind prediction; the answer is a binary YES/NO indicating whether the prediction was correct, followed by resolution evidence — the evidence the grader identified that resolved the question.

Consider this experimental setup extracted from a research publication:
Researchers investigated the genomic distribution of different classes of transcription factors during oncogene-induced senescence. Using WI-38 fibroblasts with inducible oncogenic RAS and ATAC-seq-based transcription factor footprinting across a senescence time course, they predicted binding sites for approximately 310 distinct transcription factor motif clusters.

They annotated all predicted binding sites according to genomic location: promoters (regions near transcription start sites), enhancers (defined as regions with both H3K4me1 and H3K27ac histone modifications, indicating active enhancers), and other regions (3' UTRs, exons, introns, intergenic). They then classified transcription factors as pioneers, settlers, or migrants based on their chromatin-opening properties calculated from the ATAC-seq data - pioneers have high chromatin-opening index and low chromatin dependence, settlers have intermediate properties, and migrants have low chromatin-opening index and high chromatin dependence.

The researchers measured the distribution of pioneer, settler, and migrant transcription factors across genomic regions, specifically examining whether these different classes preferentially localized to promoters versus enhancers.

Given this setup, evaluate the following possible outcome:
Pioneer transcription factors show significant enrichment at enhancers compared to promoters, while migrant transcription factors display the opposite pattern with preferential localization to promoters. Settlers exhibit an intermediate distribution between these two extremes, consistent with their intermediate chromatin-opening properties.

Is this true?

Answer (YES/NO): NO